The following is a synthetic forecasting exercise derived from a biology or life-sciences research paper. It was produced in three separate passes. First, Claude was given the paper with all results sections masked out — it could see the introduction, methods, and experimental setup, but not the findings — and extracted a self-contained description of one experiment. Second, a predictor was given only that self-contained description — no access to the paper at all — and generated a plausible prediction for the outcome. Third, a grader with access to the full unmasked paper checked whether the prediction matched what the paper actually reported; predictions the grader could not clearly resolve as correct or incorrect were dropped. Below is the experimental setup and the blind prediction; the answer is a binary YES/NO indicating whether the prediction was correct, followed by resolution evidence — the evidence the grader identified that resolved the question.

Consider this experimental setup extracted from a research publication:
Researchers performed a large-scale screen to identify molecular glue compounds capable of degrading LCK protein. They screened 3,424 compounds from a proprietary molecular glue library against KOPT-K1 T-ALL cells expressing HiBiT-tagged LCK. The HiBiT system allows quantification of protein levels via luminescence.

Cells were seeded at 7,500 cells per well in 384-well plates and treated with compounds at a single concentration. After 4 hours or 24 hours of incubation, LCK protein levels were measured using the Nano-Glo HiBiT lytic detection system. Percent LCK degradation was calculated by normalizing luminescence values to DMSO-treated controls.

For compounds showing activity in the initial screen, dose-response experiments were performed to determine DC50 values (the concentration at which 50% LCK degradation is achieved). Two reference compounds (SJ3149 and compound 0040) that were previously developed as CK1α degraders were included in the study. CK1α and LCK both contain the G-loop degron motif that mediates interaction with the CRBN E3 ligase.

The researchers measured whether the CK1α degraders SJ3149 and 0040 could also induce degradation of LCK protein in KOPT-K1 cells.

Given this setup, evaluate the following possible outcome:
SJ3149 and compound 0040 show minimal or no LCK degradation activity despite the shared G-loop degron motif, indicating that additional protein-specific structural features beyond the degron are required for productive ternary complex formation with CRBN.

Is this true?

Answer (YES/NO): YES